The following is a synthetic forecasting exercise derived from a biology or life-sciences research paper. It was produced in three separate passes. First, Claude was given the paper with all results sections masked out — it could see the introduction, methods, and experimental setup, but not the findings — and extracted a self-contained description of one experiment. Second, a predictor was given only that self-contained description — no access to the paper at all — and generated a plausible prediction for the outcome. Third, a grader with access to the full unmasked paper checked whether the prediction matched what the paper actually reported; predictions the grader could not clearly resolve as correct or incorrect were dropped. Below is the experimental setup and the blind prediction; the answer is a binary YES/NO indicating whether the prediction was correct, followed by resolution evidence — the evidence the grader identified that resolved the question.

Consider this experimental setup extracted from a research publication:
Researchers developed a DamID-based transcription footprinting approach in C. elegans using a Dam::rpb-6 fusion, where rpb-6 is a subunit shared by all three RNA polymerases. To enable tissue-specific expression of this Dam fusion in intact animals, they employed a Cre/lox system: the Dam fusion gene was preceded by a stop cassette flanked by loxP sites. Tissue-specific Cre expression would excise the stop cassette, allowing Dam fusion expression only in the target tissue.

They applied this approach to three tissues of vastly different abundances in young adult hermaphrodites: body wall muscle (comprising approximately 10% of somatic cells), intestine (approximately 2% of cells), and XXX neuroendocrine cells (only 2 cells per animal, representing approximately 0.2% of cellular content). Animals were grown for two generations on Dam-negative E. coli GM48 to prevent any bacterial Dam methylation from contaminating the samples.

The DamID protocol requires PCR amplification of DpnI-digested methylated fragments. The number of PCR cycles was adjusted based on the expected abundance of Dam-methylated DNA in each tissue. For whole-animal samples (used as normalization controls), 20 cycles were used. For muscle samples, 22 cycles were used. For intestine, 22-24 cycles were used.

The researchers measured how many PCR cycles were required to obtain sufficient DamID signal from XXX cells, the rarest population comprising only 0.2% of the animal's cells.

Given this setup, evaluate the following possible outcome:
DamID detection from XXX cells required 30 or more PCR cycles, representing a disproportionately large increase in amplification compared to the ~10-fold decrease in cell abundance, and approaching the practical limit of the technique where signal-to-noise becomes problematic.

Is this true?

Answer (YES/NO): NO